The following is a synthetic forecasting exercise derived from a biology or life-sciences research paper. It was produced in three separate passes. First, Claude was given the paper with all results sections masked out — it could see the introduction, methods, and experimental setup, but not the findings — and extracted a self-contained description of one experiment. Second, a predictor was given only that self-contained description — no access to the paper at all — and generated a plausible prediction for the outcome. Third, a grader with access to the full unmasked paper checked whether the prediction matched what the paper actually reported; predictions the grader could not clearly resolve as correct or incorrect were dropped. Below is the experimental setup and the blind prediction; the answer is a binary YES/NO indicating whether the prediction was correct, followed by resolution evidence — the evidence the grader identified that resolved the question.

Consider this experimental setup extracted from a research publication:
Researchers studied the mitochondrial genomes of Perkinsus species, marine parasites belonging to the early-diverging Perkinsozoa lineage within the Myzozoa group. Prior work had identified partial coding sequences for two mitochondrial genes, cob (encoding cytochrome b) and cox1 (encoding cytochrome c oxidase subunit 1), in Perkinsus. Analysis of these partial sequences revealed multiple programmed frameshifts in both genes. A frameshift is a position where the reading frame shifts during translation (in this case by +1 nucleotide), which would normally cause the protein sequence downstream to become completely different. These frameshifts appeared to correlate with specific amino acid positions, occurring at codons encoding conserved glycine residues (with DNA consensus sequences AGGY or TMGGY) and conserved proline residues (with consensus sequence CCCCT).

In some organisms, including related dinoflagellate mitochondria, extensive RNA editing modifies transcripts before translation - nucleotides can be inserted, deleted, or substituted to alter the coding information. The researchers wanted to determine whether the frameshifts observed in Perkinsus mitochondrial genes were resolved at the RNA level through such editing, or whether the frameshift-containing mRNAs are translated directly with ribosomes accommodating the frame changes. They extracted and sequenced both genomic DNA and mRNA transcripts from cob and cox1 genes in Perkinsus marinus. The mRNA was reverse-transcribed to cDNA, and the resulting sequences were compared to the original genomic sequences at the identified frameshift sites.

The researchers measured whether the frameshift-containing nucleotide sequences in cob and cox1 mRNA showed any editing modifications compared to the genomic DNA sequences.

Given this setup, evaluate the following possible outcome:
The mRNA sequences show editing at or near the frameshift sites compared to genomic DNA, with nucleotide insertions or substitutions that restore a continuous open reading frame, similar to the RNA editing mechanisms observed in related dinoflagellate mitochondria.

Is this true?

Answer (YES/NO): NO